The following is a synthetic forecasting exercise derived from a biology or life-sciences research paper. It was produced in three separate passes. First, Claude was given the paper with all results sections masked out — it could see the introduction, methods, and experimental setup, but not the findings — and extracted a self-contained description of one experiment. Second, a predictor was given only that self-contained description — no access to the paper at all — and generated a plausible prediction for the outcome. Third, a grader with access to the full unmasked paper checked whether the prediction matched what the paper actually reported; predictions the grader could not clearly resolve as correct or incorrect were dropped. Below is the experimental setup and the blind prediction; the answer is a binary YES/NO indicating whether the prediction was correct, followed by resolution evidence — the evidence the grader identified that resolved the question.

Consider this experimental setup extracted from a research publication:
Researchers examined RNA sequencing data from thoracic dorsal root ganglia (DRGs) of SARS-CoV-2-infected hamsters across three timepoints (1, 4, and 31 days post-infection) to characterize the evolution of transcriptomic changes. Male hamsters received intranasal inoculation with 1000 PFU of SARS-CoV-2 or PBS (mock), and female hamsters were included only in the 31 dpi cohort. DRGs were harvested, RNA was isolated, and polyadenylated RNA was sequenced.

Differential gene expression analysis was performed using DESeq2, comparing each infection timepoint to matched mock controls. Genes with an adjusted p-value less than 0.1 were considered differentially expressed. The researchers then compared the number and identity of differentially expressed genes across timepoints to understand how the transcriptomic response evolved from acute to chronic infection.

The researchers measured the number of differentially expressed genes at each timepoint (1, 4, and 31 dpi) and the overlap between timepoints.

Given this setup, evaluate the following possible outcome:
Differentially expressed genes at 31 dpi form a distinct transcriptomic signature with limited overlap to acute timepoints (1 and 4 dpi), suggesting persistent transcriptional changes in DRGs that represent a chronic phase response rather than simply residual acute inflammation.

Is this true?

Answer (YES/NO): YES